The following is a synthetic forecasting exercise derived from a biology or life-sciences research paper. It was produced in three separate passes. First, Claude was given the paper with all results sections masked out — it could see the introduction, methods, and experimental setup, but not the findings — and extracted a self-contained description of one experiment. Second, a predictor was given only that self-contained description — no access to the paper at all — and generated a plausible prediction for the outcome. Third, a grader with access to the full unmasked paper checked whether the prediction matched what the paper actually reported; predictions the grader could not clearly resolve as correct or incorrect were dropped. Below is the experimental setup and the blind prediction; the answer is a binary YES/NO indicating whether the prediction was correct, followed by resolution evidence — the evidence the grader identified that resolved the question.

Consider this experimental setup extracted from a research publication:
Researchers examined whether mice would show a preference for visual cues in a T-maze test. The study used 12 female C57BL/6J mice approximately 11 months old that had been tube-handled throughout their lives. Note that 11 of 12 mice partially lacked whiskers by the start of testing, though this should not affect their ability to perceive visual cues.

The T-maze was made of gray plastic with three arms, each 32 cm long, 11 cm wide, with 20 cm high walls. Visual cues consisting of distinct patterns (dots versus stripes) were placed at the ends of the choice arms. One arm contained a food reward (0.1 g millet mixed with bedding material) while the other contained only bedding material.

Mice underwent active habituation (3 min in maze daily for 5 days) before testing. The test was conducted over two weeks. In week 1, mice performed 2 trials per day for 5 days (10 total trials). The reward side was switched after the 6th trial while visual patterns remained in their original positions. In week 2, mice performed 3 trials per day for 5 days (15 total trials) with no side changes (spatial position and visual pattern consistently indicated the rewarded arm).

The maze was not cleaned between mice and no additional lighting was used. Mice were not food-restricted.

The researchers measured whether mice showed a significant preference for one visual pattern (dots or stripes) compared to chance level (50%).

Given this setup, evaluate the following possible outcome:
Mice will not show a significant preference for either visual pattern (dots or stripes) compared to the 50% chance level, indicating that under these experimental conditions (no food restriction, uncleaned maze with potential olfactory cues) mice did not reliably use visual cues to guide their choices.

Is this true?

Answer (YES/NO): YES